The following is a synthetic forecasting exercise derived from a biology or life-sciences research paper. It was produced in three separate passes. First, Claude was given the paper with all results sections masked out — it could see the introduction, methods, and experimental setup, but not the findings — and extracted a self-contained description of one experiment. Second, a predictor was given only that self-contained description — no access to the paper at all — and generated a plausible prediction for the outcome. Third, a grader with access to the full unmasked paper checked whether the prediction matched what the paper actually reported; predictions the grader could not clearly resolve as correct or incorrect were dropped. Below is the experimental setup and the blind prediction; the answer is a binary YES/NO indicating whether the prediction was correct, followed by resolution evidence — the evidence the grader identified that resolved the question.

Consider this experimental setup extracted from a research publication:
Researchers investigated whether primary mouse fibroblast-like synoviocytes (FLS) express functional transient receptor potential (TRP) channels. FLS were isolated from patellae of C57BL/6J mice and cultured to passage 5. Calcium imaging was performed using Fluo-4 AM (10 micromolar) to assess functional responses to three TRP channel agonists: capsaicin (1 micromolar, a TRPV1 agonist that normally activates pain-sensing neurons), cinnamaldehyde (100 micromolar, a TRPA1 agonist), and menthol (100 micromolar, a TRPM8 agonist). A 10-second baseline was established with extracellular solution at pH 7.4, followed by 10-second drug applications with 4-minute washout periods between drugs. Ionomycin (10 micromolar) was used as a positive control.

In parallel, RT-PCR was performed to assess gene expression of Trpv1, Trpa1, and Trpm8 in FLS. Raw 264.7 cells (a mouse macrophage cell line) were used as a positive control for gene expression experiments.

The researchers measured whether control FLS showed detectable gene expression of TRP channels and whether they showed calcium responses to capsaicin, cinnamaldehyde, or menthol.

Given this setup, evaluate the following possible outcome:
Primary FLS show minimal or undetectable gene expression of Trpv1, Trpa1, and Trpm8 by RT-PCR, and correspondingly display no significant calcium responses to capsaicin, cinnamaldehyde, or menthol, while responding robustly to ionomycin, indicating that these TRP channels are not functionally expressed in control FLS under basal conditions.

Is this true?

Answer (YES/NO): NO